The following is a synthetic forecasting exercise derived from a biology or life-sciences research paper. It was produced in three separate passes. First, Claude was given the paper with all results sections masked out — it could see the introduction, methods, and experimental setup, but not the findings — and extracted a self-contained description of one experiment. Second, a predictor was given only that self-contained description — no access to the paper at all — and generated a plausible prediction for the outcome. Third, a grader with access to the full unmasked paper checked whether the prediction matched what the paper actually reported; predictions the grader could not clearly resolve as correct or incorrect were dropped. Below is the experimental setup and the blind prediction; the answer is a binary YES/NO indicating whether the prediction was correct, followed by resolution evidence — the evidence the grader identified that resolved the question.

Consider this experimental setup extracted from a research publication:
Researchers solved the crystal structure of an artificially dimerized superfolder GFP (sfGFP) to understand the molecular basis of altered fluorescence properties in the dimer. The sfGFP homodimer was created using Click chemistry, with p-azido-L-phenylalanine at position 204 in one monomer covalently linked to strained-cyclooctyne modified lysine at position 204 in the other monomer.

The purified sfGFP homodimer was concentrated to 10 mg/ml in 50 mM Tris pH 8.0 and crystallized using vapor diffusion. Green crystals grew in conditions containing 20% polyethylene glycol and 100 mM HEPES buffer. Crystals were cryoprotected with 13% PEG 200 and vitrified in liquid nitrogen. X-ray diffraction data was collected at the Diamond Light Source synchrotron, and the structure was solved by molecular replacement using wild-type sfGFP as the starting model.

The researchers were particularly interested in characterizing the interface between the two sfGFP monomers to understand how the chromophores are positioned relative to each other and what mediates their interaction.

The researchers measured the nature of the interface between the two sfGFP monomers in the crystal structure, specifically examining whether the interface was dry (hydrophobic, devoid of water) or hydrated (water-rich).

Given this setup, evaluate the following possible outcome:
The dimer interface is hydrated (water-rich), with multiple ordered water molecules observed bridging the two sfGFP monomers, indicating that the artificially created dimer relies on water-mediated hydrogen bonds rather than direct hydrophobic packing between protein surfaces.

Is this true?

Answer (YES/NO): NO